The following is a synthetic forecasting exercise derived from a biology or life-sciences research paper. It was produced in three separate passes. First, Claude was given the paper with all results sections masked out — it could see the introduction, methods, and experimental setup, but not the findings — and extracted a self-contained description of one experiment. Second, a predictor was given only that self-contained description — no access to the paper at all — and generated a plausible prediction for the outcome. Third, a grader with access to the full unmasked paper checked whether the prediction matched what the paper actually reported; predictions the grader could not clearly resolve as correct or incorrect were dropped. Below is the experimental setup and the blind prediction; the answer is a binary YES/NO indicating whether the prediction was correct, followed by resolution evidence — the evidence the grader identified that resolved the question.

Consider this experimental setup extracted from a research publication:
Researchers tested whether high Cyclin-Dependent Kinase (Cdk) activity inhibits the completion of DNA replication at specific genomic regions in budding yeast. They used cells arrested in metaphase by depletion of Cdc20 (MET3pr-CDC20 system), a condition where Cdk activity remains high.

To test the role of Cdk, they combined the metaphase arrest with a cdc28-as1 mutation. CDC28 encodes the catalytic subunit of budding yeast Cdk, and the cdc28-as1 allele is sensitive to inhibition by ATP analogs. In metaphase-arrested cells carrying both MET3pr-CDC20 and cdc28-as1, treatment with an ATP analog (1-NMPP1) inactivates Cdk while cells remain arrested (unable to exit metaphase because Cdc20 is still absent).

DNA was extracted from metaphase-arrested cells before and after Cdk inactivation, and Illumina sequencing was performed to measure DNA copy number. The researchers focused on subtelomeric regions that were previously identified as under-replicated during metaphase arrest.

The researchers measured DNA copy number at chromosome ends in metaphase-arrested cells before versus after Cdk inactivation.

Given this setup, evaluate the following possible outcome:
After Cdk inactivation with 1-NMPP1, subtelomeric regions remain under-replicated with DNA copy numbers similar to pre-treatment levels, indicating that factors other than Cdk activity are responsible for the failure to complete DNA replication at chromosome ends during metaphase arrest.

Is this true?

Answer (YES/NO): NO